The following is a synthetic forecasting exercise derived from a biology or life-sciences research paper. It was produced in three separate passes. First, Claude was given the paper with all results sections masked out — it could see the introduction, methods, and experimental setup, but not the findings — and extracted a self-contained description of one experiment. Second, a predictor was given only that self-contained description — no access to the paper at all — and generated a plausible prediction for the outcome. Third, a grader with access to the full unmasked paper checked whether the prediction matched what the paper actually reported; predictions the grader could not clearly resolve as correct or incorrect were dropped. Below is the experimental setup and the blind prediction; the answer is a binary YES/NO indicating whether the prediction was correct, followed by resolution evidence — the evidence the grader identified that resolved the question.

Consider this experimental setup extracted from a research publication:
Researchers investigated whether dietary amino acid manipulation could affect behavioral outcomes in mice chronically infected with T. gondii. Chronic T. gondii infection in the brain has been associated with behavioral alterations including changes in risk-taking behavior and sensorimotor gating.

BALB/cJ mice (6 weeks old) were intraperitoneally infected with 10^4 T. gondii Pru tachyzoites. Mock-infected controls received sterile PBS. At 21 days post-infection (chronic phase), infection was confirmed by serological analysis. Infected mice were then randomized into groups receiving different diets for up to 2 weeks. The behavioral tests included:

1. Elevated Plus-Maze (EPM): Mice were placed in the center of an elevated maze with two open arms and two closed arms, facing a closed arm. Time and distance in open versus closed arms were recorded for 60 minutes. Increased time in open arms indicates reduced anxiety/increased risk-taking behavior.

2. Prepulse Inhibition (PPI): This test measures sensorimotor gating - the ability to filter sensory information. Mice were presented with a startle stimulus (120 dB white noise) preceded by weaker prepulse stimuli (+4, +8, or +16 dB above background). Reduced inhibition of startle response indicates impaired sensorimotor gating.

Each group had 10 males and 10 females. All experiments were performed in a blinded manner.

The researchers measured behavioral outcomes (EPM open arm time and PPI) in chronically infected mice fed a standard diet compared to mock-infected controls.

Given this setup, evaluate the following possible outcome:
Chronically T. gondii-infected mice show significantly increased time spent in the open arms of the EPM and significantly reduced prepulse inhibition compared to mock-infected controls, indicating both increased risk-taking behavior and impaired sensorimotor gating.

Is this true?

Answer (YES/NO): YES